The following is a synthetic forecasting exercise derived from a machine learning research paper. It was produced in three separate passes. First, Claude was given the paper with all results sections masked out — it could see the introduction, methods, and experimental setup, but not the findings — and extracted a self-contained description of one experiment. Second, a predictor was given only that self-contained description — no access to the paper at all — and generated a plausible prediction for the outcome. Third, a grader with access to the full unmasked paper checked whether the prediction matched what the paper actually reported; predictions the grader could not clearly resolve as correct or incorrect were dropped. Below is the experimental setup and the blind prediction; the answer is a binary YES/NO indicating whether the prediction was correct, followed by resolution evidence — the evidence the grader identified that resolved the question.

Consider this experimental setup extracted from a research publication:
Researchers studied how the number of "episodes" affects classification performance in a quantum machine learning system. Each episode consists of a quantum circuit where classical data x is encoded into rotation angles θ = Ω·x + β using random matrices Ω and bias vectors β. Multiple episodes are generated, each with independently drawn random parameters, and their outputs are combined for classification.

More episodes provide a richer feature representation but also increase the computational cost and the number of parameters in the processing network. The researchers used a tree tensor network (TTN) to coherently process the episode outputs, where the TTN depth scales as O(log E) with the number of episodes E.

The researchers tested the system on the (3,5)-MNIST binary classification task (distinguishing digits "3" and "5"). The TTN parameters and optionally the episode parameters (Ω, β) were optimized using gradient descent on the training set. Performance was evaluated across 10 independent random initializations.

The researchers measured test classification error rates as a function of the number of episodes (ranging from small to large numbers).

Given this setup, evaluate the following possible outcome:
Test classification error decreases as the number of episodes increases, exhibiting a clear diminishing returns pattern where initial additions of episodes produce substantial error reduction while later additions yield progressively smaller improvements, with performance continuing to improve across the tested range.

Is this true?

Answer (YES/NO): YES